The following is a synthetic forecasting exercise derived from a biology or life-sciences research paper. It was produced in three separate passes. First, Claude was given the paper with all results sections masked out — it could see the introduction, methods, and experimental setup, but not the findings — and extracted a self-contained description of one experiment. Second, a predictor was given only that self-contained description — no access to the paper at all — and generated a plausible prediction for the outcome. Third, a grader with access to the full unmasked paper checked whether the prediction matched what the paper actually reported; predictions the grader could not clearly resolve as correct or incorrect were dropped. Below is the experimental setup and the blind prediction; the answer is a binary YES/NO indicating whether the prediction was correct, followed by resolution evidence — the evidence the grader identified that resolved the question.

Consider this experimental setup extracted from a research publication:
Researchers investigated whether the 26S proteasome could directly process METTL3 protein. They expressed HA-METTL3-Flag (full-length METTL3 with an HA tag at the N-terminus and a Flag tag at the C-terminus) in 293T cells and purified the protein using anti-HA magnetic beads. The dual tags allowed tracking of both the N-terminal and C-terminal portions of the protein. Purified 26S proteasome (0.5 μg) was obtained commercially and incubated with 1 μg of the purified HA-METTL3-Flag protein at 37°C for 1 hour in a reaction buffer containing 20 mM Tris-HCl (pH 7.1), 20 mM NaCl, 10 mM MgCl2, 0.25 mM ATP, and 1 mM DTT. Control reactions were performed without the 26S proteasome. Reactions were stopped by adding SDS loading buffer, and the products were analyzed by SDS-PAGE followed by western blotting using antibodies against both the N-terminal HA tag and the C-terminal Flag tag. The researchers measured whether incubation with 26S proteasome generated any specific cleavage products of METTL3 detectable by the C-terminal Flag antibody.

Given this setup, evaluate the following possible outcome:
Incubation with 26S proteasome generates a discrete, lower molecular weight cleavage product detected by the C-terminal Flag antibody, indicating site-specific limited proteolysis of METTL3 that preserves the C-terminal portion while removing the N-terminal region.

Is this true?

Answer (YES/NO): YES